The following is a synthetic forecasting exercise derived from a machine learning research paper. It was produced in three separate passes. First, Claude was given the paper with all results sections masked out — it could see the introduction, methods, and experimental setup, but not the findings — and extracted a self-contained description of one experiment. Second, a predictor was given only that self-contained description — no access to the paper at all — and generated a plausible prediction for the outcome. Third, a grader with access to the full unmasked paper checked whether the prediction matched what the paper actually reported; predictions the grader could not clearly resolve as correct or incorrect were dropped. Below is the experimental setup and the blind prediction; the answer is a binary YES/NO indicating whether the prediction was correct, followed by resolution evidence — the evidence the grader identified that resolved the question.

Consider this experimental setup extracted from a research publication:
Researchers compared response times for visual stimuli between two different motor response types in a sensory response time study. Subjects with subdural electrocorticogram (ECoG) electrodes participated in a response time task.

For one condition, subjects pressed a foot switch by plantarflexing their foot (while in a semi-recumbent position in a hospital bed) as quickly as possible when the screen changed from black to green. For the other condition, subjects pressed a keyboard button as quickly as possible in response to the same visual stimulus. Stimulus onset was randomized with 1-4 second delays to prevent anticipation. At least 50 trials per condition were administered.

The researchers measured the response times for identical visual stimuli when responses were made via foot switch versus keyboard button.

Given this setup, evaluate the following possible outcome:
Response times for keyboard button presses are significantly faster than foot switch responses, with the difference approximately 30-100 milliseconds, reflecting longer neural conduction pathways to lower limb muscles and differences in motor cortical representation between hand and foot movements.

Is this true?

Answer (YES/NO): NO